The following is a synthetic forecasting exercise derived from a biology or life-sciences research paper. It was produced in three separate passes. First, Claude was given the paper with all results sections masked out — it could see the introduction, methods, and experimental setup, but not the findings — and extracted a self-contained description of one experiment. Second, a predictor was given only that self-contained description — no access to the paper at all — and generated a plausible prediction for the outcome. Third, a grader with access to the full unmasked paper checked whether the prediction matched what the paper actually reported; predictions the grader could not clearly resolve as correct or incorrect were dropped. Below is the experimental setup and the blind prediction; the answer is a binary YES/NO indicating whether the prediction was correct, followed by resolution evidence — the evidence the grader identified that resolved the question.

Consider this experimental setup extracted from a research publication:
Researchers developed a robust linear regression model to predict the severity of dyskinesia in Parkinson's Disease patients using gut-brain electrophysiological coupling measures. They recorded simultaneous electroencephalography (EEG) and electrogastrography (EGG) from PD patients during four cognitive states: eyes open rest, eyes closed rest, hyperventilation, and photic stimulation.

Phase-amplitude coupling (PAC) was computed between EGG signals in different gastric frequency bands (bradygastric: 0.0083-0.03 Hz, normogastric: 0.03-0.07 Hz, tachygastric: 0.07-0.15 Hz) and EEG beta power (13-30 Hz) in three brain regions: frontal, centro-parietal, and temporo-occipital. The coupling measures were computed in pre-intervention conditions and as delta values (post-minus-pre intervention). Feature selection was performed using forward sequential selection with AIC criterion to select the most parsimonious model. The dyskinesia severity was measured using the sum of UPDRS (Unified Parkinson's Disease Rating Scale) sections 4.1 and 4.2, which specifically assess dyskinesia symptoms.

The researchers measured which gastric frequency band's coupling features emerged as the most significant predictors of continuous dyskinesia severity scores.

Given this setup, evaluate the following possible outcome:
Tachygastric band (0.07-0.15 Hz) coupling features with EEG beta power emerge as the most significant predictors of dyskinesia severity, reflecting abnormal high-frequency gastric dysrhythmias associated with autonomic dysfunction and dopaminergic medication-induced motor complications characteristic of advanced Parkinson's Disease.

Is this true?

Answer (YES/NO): NO